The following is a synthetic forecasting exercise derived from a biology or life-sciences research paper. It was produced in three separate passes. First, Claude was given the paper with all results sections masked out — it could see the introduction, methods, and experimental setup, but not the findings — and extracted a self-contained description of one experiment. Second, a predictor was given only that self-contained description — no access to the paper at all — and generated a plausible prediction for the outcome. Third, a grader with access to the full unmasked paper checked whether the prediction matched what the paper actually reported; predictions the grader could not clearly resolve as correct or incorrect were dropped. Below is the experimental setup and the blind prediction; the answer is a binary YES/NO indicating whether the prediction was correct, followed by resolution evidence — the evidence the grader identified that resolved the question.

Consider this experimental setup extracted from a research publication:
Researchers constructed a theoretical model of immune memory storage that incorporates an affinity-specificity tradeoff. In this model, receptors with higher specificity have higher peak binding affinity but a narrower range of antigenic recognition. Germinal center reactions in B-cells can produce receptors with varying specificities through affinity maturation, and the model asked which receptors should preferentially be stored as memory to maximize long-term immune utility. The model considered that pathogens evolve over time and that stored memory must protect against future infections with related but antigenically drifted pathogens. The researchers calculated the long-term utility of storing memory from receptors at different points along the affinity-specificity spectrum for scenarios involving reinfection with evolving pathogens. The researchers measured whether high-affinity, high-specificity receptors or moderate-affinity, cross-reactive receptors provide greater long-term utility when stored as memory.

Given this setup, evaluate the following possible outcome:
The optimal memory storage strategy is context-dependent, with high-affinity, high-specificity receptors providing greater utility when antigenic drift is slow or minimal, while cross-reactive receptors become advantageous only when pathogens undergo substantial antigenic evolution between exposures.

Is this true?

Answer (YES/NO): YES